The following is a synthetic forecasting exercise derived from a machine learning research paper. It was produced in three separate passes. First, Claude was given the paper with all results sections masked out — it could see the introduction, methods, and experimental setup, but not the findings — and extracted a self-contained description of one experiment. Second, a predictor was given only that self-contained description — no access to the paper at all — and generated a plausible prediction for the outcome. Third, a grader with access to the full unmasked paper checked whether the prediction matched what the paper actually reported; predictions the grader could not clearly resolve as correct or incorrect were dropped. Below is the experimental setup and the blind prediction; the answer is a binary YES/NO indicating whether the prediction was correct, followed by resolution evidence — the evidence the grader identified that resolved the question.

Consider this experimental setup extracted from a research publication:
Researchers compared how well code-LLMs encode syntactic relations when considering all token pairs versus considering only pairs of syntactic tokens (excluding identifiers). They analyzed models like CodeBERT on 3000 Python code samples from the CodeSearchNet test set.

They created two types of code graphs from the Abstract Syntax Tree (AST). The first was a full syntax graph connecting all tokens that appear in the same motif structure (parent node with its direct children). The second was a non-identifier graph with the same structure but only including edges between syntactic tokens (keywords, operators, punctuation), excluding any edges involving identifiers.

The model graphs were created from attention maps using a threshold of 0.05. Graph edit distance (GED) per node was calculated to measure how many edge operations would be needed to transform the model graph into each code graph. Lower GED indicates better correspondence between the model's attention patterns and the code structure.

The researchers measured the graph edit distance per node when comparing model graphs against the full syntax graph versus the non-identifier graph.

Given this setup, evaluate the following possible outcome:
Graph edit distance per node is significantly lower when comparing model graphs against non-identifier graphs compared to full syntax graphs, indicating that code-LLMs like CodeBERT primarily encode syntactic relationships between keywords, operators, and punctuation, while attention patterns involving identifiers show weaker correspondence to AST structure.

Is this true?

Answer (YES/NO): YES